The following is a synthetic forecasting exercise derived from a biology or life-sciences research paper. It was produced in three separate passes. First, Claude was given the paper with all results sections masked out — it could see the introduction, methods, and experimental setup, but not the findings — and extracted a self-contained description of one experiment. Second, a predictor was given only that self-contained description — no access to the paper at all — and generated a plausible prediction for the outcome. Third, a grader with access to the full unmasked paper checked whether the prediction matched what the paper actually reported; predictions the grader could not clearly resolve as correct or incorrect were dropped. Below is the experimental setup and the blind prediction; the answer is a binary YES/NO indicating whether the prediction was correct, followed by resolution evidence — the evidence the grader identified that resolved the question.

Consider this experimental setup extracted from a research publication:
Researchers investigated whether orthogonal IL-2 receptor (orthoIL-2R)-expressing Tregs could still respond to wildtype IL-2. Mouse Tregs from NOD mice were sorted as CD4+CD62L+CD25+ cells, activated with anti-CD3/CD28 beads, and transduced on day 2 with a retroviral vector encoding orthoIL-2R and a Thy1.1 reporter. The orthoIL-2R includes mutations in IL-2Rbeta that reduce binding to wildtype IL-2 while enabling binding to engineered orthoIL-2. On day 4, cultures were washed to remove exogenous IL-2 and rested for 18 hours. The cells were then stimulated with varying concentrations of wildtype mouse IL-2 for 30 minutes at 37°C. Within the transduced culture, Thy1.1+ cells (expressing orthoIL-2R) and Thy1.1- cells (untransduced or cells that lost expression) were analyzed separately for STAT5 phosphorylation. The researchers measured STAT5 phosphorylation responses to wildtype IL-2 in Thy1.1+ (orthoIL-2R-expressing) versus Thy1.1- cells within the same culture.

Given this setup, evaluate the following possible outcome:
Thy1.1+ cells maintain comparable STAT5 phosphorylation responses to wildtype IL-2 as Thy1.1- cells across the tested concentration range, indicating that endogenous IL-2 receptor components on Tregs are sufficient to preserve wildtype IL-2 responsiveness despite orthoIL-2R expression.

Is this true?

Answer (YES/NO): YES